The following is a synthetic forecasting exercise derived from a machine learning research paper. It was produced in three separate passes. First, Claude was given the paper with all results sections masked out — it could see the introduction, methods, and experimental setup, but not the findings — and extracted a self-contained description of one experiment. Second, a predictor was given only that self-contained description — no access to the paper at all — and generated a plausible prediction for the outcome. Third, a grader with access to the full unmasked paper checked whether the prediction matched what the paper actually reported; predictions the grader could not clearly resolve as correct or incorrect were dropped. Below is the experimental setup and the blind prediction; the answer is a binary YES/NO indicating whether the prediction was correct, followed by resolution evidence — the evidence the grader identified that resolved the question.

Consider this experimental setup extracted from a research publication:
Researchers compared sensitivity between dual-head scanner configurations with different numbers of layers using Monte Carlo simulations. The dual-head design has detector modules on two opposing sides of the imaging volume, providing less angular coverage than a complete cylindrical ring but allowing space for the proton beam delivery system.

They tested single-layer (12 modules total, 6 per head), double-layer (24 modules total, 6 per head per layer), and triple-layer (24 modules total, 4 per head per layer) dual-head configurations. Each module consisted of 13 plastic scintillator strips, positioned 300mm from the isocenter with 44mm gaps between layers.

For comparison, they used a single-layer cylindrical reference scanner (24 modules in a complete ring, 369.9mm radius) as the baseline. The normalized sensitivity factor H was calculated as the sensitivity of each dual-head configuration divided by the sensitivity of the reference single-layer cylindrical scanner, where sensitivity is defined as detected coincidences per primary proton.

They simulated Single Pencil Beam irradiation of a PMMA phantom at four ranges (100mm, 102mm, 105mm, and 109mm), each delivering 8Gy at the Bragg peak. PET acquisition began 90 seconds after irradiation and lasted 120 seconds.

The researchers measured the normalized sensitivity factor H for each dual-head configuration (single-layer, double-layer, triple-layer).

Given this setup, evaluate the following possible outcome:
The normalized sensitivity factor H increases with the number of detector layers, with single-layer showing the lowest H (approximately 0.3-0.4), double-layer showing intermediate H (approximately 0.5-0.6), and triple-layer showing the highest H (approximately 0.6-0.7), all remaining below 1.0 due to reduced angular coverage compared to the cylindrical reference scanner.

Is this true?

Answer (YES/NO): NO